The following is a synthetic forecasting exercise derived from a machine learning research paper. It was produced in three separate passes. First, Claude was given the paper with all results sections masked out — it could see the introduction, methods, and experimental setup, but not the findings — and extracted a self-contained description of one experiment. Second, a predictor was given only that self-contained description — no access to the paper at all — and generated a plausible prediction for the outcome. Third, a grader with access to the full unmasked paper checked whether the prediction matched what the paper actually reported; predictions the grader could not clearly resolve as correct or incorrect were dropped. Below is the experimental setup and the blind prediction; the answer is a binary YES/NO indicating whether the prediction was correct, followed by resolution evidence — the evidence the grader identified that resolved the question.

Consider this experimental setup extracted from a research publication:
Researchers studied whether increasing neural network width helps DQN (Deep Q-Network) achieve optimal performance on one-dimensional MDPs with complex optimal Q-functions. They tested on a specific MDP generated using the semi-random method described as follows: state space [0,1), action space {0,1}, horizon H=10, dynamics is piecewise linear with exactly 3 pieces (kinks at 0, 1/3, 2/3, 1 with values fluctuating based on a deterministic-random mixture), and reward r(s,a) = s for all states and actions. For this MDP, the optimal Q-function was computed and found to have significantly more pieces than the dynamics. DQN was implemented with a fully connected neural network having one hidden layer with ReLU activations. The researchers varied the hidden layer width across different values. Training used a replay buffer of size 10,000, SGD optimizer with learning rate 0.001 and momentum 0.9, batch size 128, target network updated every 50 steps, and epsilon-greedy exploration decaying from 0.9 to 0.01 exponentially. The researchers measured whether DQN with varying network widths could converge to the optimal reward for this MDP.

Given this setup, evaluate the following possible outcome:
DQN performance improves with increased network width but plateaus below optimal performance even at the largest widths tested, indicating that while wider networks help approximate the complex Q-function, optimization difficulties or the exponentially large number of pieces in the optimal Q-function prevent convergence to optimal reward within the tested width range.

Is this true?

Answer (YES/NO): YES